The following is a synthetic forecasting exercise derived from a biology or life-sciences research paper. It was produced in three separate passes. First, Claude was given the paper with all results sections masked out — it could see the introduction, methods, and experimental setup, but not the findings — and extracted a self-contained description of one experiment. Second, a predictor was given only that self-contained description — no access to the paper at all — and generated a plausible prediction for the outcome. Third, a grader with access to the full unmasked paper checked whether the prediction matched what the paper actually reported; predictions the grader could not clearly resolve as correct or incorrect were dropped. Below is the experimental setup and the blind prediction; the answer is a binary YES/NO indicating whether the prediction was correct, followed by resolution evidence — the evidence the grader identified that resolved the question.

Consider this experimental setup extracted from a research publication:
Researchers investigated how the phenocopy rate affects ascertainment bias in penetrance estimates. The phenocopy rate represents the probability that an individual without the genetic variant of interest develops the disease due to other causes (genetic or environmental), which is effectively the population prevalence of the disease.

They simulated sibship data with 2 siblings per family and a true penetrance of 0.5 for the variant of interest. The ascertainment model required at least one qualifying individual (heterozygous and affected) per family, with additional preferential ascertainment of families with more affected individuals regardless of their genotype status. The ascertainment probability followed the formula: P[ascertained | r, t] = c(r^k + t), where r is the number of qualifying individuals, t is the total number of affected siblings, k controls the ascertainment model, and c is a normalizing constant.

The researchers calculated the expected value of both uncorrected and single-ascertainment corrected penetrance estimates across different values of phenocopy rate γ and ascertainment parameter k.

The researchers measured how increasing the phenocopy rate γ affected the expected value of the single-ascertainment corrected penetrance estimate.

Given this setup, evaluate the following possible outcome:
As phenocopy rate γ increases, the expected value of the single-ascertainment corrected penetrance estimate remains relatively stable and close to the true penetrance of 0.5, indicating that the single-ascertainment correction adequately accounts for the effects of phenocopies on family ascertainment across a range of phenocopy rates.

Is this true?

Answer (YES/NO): NO